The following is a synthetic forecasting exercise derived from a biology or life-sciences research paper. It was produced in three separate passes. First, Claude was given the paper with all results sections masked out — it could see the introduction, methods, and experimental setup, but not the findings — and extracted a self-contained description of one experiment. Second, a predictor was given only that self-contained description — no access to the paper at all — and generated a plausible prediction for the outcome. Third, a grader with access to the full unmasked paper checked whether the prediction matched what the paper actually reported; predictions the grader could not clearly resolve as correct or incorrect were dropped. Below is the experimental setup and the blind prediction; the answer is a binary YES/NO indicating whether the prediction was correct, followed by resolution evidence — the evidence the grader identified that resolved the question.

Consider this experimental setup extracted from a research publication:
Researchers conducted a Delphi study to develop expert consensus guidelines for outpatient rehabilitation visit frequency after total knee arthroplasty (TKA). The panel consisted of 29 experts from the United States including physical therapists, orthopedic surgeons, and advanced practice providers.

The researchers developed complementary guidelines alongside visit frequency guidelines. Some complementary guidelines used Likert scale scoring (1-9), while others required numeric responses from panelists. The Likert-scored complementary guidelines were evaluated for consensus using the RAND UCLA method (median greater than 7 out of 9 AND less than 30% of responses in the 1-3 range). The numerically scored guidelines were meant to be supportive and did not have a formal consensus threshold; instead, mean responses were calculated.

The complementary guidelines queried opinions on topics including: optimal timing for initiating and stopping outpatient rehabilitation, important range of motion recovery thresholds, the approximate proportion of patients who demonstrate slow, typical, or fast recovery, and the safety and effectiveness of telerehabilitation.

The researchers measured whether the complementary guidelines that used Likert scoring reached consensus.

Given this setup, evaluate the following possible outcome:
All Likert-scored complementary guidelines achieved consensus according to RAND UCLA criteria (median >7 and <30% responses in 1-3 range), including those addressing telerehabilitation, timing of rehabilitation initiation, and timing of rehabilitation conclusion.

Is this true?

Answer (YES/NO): NO